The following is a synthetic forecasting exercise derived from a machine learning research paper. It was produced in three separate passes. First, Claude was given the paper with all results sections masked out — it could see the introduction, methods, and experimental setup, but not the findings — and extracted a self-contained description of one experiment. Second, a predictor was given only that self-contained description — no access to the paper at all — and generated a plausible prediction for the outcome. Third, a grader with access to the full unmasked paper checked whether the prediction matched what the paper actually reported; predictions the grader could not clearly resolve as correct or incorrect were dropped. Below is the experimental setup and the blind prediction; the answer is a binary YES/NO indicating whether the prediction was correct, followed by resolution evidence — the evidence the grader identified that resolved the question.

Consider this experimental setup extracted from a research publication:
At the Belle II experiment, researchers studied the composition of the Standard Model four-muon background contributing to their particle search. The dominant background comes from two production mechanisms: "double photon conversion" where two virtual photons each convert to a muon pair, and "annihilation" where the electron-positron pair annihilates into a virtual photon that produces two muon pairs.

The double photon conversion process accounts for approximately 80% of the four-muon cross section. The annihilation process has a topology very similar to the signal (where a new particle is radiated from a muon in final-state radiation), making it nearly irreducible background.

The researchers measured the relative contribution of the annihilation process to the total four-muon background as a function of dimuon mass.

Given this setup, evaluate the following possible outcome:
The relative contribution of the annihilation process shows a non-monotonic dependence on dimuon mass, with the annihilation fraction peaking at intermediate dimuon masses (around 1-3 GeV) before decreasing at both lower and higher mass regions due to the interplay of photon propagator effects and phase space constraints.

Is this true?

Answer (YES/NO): NO